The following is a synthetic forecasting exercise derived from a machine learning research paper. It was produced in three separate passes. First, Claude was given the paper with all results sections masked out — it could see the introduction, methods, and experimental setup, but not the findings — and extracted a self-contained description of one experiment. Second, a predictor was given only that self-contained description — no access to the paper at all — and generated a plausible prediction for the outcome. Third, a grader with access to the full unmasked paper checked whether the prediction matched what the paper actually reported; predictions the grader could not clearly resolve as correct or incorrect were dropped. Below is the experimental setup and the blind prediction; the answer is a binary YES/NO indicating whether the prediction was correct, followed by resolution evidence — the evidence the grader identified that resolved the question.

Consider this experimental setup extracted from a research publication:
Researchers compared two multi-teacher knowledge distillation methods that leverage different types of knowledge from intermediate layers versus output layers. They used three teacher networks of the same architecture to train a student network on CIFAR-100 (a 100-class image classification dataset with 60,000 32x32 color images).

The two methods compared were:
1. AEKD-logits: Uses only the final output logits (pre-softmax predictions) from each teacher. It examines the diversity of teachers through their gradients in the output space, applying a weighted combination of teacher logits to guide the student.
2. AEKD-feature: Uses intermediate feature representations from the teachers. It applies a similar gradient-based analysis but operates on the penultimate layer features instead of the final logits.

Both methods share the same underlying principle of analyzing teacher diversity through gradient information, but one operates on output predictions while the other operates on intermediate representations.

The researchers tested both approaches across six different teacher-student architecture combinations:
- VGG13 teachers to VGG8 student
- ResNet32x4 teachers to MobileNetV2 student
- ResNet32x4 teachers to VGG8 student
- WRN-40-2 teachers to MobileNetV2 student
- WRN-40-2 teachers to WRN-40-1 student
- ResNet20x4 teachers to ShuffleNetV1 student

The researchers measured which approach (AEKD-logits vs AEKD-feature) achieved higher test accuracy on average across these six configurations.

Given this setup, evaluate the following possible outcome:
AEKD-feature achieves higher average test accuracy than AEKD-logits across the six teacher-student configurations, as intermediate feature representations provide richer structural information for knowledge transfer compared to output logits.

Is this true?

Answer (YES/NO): YES